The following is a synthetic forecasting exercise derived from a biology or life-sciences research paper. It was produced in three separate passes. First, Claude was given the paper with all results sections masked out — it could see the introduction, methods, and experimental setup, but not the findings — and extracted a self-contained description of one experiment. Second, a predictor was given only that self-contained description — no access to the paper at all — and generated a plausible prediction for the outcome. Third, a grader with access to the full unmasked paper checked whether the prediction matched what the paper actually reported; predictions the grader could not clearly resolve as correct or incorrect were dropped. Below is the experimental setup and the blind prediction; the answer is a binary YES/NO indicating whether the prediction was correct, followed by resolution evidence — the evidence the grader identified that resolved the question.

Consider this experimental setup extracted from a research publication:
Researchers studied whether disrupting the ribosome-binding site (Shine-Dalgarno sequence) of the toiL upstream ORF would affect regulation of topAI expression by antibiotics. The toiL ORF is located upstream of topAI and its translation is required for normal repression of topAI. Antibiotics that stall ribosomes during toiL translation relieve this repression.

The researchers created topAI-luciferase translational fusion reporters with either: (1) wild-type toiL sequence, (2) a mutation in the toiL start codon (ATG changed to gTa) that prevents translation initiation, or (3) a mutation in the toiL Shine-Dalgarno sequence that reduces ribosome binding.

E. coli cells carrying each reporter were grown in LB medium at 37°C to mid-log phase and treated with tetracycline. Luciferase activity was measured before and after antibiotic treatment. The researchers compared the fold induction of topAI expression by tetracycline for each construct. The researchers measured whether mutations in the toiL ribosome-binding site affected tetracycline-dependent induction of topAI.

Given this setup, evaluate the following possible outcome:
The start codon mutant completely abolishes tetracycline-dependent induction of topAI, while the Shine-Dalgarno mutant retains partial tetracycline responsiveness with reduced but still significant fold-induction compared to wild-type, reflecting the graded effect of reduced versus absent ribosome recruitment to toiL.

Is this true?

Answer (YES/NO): NO